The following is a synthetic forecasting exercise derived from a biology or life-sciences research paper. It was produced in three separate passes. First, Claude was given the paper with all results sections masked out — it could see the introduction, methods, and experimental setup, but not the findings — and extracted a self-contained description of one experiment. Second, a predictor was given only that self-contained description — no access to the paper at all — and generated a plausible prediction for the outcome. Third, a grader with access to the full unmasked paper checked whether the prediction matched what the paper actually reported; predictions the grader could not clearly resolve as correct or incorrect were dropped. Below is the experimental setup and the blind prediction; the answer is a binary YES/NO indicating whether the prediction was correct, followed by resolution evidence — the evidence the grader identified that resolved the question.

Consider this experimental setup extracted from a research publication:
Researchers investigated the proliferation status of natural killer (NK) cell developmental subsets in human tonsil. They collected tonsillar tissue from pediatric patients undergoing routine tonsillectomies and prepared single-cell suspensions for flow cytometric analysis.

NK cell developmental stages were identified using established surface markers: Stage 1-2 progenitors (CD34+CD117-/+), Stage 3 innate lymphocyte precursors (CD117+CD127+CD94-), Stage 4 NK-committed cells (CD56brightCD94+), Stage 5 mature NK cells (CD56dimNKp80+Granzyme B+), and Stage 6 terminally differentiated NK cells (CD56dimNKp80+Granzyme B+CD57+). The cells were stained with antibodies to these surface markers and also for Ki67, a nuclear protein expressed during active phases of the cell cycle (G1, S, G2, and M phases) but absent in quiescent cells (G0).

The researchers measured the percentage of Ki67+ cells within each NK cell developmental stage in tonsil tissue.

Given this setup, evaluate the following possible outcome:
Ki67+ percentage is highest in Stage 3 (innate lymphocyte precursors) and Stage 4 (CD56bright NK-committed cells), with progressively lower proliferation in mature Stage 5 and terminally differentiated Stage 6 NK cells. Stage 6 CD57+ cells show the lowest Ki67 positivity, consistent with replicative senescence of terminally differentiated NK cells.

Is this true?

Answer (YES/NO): NO